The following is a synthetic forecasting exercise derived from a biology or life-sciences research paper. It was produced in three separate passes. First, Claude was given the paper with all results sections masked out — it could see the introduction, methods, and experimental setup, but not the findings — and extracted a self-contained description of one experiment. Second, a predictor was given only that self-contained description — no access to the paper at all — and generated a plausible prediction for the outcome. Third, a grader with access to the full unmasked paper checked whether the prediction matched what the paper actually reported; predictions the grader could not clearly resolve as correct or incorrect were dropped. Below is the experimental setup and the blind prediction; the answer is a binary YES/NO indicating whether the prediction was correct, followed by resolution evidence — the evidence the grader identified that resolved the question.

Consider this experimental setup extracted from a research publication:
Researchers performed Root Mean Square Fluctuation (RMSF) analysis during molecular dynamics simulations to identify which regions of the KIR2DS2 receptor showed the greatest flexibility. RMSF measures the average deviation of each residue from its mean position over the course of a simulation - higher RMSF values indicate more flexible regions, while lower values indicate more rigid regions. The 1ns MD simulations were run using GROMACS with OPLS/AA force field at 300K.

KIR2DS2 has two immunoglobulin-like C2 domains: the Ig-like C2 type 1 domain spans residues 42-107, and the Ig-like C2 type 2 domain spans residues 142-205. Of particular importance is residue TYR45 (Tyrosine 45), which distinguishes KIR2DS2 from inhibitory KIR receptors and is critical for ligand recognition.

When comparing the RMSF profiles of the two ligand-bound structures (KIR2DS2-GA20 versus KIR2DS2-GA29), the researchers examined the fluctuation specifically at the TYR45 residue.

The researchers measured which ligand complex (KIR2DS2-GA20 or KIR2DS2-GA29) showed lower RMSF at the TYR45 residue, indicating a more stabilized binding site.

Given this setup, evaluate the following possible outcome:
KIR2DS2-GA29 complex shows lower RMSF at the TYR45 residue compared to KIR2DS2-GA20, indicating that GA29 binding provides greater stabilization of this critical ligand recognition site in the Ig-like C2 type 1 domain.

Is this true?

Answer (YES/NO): YES